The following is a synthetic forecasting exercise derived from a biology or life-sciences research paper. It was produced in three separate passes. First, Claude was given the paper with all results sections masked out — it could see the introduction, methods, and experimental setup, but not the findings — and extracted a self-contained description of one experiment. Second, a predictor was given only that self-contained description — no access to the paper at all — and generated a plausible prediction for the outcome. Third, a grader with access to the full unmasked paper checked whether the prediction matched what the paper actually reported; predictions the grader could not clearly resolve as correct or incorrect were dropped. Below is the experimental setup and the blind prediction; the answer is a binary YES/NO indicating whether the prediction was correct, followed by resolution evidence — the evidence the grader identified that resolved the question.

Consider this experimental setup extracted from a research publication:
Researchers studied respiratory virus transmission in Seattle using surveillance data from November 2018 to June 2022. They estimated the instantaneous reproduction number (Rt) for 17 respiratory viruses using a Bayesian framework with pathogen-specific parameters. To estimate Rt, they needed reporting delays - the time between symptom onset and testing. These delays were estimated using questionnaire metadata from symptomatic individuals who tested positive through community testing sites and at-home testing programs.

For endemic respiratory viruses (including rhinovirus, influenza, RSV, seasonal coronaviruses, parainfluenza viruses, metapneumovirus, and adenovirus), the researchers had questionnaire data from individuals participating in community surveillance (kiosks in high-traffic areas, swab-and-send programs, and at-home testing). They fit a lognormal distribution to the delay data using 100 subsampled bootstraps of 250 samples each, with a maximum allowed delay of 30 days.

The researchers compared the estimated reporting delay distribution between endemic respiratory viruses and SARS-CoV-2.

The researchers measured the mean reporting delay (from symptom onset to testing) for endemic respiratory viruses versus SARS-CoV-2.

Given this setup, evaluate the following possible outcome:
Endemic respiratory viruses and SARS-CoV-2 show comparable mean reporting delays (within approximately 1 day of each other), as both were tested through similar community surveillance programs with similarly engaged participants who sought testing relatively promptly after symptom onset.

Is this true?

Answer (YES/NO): YES